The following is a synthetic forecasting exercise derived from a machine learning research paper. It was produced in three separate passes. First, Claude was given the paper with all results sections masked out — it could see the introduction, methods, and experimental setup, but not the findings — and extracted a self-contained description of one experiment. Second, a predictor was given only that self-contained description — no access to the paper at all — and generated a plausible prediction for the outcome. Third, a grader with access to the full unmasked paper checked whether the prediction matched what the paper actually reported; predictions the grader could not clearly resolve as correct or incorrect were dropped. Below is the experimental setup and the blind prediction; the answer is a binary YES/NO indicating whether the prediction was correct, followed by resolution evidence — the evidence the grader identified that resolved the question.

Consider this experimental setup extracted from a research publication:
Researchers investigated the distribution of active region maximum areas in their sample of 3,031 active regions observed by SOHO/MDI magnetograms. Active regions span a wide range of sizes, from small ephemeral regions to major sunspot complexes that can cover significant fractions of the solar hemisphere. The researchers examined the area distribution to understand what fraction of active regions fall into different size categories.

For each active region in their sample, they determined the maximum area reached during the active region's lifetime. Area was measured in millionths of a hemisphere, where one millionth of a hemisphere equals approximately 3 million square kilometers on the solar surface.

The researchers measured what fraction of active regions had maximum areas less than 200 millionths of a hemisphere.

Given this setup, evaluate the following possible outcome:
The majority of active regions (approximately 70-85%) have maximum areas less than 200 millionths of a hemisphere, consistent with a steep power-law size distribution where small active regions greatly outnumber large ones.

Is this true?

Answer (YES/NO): YES